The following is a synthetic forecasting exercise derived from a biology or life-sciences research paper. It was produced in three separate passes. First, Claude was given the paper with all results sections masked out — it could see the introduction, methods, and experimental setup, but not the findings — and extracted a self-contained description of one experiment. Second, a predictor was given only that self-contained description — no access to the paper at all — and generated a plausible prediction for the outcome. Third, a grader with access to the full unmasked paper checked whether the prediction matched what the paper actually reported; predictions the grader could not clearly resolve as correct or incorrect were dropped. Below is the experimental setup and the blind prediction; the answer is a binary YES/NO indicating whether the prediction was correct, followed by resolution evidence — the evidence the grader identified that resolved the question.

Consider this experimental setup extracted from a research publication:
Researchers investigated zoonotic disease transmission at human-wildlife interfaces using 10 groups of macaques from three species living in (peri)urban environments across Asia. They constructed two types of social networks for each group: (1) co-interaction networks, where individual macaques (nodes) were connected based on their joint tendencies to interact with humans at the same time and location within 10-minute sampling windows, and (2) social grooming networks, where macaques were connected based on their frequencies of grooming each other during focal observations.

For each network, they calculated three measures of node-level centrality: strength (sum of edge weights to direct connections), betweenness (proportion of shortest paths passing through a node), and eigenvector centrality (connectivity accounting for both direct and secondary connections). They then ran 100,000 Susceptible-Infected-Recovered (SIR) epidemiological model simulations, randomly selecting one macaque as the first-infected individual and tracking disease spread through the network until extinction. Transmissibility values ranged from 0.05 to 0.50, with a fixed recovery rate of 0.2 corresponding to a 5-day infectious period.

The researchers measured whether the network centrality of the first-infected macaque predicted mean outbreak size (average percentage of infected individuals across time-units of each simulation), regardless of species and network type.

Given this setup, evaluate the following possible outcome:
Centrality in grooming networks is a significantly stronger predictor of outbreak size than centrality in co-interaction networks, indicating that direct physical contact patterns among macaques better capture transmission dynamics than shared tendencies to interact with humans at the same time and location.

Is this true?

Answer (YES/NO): NO